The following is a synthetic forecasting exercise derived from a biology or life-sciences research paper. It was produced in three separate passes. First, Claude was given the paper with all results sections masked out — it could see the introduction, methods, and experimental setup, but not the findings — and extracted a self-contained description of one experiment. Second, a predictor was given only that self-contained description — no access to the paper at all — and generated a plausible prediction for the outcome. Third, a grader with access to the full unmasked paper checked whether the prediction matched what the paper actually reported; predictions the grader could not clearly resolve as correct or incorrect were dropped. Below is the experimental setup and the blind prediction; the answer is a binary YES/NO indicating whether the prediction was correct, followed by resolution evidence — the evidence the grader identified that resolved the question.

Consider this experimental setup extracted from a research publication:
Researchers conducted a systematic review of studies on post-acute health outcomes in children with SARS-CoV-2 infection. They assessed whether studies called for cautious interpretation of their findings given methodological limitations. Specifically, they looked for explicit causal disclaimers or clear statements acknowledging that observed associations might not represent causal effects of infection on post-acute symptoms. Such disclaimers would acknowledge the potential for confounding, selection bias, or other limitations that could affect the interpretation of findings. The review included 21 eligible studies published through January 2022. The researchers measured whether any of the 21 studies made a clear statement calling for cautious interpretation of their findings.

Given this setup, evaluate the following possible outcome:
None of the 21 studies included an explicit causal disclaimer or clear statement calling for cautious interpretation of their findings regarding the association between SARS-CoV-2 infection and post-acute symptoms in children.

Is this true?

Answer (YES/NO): NO